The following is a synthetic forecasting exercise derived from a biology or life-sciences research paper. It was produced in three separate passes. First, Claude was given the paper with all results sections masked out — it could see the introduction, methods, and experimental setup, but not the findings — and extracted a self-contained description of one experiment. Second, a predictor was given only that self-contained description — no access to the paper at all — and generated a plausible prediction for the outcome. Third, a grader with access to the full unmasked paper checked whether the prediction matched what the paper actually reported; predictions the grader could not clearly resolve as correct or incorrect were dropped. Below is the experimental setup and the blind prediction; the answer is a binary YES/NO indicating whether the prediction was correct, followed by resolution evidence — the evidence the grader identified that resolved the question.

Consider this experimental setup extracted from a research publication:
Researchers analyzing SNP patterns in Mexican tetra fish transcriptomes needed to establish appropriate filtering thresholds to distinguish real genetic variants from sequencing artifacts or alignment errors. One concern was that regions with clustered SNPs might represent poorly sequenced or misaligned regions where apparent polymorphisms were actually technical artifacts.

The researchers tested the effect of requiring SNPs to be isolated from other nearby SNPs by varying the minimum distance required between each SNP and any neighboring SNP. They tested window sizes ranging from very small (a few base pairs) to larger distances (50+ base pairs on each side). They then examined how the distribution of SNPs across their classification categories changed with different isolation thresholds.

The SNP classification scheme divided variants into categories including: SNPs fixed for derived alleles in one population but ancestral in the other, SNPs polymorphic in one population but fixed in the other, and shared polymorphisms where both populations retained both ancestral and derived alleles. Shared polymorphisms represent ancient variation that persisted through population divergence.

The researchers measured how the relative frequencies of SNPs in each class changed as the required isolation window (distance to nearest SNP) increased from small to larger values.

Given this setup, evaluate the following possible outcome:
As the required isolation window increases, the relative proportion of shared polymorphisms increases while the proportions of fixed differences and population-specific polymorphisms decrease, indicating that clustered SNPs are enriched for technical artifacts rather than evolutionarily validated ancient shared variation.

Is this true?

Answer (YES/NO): NO